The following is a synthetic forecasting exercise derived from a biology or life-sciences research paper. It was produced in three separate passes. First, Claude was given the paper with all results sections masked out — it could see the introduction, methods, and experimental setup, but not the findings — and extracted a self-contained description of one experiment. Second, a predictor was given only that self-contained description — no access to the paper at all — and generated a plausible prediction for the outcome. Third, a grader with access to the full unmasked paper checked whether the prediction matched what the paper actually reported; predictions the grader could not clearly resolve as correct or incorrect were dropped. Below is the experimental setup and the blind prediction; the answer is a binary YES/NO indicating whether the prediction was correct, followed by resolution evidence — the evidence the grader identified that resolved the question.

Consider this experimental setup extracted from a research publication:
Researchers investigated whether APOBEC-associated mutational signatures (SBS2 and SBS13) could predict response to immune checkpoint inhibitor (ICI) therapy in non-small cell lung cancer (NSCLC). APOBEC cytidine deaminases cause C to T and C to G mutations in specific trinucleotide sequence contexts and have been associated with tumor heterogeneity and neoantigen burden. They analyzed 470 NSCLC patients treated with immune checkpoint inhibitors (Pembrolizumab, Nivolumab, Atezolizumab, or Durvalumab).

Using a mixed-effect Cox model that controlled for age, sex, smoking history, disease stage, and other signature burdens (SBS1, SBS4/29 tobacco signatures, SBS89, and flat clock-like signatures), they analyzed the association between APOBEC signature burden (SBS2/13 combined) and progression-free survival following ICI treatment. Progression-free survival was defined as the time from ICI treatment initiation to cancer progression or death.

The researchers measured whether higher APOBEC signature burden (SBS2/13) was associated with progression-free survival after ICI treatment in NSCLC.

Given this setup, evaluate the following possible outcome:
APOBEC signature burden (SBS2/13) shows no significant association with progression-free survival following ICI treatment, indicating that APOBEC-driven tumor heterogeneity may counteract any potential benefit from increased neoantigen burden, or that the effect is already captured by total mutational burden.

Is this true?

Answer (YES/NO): YES